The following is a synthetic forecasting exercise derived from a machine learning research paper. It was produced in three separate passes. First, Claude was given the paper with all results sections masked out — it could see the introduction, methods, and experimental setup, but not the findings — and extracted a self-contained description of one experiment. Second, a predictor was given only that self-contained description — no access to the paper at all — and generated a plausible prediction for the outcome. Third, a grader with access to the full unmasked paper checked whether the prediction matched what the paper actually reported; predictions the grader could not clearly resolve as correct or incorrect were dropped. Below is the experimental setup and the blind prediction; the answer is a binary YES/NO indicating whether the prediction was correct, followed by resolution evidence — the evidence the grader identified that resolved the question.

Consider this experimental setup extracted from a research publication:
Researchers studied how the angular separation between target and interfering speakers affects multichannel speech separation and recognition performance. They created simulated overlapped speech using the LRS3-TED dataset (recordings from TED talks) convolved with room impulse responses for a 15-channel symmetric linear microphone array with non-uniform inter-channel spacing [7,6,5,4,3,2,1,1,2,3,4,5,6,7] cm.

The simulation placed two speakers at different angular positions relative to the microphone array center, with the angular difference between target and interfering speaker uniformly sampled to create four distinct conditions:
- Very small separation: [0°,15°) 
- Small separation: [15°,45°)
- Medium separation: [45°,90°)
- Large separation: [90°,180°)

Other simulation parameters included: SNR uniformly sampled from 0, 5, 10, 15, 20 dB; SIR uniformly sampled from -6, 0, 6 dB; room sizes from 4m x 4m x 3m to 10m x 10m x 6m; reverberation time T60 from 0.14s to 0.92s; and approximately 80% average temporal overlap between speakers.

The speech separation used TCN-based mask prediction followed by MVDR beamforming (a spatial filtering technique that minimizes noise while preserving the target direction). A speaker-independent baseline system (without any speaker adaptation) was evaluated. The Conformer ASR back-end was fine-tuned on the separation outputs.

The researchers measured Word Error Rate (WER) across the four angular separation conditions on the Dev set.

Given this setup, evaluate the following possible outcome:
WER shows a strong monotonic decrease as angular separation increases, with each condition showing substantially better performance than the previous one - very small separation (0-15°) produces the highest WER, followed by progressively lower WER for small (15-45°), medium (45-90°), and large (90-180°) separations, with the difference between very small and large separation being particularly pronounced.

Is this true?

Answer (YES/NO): NO